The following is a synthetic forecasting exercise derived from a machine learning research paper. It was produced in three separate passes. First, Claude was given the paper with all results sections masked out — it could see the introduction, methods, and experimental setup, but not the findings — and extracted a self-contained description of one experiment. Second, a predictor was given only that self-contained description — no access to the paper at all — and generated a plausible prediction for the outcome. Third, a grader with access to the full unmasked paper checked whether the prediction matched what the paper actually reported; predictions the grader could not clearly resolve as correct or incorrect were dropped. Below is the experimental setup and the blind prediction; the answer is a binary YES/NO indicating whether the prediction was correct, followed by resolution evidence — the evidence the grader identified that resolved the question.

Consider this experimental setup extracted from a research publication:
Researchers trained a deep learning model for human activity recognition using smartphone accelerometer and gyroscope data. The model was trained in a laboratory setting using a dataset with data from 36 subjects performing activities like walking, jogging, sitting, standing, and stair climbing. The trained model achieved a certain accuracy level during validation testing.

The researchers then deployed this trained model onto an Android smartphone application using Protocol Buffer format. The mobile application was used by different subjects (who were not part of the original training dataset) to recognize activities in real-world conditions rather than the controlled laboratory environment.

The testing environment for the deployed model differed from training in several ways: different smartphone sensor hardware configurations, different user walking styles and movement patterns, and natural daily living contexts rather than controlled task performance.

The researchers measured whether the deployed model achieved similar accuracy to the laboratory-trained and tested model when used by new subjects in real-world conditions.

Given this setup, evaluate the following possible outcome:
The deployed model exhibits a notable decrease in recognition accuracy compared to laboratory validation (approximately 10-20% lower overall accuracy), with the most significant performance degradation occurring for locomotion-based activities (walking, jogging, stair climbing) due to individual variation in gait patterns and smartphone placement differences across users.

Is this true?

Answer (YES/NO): NO